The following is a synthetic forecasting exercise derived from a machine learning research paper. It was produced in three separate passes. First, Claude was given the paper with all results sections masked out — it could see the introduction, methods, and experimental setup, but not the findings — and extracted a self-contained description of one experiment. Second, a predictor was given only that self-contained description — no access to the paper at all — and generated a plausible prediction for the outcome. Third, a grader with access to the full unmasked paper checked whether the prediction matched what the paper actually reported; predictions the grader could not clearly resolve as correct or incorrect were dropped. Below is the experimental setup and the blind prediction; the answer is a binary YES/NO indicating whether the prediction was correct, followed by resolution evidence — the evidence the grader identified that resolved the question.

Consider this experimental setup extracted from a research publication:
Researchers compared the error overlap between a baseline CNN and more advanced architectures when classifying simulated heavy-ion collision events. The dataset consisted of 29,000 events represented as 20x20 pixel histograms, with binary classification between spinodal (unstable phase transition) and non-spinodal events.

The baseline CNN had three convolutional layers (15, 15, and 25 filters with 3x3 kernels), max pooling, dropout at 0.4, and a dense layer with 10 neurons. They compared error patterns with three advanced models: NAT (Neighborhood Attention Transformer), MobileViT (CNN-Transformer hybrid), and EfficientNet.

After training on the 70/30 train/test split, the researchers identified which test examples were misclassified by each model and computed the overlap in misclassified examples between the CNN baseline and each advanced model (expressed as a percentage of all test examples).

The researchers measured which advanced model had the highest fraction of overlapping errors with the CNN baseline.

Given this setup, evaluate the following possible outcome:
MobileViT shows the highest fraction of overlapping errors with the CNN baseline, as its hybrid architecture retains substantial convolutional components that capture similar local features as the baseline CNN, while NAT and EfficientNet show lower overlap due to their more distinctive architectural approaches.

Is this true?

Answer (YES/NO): NO